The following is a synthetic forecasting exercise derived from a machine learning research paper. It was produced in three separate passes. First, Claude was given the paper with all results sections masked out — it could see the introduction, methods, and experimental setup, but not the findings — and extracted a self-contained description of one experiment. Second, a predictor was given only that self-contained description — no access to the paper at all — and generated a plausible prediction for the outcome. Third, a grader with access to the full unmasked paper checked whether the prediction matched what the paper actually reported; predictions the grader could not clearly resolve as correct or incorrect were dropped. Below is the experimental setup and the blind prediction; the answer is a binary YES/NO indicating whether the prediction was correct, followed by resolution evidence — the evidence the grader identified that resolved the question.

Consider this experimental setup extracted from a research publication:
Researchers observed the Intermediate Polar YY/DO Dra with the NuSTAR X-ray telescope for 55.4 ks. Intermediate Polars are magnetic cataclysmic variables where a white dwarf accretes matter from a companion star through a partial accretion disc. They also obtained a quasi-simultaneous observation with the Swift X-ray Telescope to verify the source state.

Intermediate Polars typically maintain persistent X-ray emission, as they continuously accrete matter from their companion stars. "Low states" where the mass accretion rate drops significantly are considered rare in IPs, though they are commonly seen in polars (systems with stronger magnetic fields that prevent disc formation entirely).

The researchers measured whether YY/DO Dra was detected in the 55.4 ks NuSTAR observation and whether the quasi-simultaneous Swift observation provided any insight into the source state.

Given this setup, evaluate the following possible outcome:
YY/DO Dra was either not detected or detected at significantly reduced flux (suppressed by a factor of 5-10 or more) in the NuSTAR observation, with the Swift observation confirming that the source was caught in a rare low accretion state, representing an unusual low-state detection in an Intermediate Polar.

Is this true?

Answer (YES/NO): YES